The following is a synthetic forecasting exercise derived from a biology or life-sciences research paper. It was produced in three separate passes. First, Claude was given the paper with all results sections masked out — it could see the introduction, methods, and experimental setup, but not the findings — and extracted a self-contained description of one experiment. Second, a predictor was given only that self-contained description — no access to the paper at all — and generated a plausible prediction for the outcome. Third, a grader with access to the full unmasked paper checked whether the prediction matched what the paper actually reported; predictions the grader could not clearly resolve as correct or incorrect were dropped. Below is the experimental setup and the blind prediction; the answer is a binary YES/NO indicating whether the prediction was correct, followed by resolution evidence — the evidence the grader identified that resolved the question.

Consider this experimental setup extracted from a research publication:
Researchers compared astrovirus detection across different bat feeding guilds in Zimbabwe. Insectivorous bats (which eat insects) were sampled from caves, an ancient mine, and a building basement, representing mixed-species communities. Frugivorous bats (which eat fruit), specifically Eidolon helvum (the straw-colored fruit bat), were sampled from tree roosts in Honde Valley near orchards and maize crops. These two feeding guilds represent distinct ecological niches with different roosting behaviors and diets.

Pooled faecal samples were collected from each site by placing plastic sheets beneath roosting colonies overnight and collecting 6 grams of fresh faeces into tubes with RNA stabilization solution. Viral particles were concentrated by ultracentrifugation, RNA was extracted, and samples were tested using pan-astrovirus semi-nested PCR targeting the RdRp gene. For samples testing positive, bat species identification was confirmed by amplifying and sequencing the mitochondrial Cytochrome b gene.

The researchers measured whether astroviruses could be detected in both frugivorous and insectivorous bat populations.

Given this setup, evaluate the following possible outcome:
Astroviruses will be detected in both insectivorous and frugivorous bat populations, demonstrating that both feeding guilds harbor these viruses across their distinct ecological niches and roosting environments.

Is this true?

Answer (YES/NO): YES